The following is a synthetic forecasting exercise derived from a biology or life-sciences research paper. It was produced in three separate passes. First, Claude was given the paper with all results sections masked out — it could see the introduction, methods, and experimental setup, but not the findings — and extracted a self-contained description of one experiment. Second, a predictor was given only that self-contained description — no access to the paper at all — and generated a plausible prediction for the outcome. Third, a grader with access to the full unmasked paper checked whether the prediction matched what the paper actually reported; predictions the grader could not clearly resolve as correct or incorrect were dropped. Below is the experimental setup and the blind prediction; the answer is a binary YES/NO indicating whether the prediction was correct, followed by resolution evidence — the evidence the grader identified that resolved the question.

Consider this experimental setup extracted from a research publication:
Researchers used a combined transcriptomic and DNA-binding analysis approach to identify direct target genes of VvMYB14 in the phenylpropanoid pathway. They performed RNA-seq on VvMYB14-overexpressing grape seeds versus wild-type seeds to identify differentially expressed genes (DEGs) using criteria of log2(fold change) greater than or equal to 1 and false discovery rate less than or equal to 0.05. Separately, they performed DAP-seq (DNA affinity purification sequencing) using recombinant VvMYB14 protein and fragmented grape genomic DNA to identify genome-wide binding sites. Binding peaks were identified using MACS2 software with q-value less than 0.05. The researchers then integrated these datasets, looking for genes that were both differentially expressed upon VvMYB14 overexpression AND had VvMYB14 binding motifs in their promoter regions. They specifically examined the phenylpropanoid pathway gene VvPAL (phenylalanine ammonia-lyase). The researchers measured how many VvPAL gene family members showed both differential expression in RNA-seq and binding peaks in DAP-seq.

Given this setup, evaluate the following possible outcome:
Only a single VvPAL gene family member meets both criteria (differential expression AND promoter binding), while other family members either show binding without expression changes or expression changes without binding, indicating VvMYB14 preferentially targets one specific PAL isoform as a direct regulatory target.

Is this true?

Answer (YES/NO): NO